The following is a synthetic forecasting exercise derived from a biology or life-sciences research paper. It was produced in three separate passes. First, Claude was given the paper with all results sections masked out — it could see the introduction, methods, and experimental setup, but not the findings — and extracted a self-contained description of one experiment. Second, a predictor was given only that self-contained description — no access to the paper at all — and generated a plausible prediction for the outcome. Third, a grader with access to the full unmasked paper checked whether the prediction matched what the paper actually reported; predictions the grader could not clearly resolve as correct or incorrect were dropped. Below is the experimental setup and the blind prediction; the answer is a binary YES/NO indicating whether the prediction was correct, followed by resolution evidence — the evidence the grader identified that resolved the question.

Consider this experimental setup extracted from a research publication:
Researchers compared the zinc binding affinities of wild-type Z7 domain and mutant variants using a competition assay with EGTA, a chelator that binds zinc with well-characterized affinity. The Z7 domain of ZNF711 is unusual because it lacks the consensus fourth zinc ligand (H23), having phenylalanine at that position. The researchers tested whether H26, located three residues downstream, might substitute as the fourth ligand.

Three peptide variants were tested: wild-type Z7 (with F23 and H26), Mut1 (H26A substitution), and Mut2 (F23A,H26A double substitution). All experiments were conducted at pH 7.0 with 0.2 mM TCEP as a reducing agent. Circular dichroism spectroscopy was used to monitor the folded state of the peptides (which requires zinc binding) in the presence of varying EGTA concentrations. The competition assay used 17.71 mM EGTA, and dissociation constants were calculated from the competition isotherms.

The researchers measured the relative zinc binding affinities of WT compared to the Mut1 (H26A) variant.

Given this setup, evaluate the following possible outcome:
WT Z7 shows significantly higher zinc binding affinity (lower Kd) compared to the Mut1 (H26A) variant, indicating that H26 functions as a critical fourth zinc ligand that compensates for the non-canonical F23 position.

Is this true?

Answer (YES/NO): NO